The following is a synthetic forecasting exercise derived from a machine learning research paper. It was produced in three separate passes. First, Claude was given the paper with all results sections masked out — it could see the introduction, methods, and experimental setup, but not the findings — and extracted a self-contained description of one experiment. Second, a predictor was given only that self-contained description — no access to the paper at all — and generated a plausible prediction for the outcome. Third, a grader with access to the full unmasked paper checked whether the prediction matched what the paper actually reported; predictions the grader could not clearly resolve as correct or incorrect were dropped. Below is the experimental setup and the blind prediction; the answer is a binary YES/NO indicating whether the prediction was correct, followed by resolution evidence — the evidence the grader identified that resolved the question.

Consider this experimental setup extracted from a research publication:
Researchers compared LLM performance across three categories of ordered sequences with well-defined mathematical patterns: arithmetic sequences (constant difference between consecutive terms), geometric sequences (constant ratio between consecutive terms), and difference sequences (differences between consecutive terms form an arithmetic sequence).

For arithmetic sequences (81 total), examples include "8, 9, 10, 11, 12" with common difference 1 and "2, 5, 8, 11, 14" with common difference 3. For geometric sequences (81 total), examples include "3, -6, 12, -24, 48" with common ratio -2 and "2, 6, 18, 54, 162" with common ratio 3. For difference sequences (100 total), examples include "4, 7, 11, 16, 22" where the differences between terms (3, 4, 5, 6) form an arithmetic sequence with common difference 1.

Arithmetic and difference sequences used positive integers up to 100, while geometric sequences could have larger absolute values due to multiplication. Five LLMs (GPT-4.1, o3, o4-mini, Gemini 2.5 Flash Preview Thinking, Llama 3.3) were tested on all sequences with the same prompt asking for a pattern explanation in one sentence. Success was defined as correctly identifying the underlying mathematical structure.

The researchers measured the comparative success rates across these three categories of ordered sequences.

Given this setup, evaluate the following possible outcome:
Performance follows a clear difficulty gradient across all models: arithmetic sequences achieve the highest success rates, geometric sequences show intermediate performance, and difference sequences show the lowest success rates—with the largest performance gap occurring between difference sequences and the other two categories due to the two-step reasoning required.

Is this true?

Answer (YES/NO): NO